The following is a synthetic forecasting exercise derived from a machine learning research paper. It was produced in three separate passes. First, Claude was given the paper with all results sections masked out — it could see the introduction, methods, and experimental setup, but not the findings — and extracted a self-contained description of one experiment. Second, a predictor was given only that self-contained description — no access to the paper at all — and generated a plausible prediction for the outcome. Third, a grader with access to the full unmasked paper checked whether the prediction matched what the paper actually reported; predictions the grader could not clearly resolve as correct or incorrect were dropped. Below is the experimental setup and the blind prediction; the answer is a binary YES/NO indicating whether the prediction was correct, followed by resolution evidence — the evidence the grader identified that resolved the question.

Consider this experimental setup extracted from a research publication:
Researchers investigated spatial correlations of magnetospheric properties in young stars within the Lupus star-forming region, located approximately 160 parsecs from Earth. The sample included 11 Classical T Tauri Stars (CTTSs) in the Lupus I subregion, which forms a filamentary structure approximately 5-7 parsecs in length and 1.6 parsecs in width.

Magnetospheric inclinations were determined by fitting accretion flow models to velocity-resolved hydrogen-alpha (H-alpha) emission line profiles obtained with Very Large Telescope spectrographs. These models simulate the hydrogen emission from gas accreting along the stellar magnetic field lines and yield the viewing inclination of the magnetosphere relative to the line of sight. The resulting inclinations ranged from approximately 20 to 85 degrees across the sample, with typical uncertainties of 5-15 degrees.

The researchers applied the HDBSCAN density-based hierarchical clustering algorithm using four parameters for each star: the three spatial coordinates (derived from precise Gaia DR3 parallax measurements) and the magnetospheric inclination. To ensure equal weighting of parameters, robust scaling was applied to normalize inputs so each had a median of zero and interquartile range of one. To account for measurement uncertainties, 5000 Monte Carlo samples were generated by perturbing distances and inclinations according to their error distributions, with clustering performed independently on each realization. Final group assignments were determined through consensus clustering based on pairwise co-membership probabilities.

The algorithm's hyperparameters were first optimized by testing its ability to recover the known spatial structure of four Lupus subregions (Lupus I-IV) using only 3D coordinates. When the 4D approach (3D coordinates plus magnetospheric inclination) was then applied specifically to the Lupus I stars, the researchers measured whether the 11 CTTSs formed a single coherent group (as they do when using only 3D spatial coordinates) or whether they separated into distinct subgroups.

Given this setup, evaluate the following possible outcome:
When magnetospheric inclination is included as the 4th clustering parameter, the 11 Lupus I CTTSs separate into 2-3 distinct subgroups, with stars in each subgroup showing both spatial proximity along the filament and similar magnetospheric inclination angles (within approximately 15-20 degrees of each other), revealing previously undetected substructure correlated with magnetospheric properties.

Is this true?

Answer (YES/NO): YES